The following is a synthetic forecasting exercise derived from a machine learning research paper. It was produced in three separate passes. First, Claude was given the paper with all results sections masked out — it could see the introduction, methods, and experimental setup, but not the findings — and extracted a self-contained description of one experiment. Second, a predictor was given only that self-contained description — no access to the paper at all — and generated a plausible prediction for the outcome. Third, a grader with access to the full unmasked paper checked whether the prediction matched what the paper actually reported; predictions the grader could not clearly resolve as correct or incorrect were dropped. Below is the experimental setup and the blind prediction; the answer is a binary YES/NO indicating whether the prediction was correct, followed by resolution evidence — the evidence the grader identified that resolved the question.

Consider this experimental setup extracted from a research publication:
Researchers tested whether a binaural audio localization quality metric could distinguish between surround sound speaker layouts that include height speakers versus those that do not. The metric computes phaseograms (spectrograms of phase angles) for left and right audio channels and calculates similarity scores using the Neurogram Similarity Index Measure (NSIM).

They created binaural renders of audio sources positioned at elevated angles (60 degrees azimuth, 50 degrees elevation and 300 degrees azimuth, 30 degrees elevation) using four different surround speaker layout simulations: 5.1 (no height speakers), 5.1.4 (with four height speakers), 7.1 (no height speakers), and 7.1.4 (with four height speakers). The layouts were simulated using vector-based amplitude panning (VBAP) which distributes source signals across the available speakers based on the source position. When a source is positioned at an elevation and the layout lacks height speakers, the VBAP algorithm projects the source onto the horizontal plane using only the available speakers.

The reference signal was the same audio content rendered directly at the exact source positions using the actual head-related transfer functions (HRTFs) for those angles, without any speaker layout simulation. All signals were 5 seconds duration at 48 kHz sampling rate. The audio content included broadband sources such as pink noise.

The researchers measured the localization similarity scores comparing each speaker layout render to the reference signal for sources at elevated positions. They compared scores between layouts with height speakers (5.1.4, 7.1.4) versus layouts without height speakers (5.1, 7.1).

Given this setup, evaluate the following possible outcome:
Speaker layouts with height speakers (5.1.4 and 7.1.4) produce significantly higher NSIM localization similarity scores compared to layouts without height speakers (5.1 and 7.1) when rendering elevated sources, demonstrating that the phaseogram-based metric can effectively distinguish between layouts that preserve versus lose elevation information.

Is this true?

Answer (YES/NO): YES